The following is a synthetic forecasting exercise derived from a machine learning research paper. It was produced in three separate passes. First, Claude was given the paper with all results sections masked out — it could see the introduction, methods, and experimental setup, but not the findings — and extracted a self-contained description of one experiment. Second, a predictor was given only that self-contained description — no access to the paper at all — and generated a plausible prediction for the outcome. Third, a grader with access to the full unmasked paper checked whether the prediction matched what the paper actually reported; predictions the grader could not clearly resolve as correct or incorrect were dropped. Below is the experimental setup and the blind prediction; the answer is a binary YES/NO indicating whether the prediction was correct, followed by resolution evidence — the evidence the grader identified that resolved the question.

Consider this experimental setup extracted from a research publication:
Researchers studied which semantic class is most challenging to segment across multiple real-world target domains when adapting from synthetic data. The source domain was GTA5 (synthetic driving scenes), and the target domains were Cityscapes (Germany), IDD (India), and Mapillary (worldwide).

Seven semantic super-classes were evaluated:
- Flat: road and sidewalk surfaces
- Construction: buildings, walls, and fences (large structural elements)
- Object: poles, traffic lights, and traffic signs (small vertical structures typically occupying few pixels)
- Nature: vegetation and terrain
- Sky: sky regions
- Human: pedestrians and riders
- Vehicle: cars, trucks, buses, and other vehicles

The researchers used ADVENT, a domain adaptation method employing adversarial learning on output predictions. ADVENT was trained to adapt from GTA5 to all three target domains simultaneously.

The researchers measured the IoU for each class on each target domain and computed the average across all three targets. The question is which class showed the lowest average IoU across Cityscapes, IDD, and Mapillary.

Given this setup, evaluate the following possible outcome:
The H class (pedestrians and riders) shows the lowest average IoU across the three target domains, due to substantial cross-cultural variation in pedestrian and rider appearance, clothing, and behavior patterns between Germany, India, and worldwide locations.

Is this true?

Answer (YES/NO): NO